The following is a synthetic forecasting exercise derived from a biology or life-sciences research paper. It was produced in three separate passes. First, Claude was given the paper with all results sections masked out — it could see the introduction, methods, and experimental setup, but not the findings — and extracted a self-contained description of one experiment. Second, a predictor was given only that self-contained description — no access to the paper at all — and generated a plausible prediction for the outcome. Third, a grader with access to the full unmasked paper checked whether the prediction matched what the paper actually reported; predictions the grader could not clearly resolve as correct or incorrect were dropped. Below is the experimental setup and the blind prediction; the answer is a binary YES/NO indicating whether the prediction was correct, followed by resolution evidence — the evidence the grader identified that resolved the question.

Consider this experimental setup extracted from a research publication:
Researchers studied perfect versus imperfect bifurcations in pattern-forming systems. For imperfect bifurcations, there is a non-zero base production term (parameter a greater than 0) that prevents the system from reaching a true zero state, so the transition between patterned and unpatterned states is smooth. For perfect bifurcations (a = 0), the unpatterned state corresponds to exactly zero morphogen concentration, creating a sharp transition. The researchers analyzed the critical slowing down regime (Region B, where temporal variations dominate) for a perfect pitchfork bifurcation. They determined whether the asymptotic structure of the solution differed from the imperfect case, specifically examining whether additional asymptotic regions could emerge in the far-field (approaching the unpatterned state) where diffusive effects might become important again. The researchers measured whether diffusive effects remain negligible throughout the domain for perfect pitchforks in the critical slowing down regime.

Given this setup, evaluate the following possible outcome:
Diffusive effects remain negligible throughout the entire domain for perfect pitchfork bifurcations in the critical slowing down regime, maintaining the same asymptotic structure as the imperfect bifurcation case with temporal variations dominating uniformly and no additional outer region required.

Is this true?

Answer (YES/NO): NO